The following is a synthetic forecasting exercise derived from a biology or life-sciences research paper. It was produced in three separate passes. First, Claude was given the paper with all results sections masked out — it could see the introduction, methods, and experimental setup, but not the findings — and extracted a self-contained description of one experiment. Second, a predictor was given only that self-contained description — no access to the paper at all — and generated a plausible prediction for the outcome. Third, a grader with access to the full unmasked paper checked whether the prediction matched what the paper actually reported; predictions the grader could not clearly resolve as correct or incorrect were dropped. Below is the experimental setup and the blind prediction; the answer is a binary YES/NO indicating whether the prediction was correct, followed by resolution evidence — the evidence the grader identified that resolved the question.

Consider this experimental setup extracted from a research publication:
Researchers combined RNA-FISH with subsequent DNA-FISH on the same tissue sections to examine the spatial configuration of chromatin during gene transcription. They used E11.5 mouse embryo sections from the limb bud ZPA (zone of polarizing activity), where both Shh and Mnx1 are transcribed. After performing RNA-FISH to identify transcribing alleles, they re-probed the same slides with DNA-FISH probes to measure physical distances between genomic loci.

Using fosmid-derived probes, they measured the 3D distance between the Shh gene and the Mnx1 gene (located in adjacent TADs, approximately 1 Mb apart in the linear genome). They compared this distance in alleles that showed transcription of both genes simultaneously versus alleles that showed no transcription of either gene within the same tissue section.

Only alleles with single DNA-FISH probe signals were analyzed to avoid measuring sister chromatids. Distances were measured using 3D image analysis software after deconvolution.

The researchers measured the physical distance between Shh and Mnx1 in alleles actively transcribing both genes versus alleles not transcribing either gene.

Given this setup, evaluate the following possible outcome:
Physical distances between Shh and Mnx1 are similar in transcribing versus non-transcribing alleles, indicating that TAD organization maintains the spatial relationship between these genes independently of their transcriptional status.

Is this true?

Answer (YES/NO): NO